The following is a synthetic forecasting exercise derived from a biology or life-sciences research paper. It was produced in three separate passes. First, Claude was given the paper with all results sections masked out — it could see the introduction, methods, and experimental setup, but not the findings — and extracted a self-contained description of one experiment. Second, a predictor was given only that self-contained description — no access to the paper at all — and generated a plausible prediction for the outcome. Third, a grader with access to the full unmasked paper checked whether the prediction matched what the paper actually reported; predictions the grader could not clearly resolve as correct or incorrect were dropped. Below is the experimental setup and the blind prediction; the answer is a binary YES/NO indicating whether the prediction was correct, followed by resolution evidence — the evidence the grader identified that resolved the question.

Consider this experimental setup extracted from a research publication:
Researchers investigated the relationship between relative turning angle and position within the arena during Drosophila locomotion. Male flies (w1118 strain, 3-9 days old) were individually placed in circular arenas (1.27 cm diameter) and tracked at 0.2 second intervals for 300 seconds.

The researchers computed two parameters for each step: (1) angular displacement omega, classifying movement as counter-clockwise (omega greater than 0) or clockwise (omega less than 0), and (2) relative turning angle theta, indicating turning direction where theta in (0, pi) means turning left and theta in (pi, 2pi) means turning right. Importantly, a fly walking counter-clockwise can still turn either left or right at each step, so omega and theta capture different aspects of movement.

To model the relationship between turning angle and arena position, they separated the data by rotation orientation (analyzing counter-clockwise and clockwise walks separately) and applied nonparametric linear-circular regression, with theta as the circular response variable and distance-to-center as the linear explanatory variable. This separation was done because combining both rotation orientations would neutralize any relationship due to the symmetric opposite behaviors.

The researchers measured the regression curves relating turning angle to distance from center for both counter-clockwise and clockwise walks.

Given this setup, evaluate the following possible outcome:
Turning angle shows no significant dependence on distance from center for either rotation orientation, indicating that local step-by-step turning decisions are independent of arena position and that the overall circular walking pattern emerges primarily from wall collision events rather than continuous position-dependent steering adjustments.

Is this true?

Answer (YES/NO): NO